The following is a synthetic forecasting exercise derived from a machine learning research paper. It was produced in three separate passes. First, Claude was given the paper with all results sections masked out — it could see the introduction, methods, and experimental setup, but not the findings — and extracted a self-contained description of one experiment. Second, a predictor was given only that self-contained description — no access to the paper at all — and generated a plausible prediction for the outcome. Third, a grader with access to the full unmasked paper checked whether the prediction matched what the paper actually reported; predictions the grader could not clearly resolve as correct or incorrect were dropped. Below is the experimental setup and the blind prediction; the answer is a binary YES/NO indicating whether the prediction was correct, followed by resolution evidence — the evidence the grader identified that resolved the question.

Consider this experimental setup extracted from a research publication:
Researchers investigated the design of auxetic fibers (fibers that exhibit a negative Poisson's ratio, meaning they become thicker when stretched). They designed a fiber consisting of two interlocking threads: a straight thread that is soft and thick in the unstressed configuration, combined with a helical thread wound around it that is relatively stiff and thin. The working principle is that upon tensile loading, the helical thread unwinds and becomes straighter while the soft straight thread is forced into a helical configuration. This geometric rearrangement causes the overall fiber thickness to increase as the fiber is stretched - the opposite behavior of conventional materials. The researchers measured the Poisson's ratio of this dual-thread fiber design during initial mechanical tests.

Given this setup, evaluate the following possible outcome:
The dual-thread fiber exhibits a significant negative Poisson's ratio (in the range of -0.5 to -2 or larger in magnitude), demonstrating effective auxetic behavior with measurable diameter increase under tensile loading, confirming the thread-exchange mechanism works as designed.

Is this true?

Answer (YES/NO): YES